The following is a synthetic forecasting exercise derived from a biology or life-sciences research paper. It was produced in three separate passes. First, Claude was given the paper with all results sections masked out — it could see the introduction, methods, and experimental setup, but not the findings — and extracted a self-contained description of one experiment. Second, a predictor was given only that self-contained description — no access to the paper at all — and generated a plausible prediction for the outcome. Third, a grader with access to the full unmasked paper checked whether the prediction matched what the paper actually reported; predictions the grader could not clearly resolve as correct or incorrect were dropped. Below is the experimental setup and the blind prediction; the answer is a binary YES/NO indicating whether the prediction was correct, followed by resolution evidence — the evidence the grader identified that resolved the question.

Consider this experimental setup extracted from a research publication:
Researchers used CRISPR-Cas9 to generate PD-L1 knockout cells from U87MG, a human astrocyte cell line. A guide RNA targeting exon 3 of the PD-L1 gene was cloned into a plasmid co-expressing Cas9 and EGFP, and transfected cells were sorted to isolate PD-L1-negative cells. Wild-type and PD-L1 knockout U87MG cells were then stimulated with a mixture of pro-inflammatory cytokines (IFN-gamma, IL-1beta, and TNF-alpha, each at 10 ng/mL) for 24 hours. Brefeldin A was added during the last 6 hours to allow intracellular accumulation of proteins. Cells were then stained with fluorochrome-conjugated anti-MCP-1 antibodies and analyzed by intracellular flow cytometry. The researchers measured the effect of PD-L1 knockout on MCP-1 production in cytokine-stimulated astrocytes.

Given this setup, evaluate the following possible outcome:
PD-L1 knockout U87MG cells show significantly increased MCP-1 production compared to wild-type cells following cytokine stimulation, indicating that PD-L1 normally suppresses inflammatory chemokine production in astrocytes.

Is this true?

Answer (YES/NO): YES